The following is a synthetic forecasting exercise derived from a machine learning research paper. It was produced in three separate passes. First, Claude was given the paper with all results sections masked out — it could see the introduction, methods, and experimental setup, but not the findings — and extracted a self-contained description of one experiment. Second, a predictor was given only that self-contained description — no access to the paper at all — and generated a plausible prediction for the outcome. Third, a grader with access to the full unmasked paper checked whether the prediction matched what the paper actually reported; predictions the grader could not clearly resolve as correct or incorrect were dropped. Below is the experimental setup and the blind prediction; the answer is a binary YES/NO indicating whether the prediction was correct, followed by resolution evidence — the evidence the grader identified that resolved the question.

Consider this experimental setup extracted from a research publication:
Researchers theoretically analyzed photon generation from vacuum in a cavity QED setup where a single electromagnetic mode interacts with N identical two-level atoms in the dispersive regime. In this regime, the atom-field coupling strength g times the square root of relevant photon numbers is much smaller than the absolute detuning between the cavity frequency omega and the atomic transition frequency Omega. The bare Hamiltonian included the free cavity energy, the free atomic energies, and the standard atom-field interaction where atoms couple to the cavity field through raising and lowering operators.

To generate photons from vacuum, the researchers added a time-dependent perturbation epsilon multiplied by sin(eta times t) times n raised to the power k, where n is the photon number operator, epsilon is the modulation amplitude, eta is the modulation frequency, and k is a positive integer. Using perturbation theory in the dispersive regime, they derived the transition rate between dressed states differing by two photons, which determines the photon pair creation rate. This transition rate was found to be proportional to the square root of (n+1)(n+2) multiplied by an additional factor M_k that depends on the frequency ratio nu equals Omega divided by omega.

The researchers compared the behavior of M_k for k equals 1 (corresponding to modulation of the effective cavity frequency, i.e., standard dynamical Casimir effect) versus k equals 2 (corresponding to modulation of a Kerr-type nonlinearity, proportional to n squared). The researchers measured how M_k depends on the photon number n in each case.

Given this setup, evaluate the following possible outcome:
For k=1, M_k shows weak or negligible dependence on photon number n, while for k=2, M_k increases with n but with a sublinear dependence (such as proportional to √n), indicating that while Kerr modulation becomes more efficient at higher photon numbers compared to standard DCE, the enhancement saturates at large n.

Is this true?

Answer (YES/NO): NO